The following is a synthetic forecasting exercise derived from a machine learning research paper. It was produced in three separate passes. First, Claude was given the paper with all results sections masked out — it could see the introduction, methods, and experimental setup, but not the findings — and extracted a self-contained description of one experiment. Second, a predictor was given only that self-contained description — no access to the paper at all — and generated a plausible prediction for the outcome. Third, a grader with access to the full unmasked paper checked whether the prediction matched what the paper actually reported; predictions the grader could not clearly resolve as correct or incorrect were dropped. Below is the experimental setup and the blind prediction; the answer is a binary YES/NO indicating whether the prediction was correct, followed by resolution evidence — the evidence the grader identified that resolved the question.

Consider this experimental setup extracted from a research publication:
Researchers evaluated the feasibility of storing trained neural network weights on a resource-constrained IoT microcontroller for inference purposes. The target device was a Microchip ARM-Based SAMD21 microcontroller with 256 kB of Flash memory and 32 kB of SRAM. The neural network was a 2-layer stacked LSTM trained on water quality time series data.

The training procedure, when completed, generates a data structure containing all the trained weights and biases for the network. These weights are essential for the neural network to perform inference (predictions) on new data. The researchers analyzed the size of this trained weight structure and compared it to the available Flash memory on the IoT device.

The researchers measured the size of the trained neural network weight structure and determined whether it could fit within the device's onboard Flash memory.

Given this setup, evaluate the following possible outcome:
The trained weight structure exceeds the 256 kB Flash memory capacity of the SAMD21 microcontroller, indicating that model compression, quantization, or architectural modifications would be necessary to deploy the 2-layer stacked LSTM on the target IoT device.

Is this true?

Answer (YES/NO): YES